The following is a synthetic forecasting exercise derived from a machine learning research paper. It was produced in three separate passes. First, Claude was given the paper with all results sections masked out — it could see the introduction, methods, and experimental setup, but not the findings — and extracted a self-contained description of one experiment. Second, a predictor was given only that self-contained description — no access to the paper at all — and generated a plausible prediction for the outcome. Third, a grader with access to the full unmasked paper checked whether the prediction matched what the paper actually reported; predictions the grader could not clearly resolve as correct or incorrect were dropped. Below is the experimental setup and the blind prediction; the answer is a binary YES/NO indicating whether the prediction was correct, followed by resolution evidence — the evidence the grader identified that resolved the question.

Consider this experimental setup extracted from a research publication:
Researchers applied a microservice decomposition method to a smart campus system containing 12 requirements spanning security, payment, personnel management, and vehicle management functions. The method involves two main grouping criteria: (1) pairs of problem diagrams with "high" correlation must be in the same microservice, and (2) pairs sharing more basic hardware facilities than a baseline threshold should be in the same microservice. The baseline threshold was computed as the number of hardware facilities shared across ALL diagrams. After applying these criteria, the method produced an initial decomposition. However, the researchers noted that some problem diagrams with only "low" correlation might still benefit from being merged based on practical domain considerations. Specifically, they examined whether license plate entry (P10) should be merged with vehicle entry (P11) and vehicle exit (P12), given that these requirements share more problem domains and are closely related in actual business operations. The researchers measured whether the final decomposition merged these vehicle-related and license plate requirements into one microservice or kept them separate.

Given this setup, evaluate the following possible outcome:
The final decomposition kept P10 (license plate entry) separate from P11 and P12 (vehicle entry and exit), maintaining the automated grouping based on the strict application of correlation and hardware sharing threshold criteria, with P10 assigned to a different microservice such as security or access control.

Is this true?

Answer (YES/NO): NO